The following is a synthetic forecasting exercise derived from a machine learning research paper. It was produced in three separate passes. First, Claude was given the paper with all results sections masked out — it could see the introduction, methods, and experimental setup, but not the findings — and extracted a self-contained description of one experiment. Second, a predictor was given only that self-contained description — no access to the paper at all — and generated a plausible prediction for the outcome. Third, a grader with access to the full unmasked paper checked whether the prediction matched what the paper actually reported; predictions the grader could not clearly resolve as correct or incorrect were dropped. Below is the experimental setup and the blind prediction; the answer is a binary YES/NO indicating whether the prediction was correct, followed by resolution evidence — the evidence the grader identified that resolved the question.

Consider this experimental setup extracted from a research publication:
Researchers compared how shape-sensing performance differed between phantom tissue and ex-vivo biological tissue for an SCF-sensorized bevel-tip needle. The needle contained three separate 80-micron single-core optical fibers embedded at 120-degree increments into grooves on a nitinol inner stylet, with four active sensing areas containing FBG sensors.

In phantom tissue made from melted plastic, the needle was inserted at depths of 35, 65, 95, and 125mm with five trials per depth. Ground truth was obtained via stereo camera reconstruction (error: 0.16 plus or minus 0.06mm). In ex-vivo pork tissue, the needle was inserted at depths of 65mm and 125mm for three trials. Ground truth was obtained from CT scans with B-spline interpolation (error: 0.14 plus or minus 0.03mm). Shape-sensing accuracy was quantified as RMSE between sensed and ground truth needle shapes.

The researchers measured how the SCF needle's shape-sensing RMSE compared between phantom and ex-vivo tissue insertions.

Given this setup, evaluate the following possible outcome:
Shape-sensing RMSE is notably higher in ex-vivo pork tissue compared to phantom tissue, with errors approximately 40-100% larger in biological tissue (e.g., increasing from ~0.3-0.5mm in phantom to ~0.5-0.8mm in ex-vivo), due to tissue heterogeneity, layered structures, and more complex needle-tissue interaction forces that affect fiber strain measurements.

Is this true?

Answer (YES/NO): YES